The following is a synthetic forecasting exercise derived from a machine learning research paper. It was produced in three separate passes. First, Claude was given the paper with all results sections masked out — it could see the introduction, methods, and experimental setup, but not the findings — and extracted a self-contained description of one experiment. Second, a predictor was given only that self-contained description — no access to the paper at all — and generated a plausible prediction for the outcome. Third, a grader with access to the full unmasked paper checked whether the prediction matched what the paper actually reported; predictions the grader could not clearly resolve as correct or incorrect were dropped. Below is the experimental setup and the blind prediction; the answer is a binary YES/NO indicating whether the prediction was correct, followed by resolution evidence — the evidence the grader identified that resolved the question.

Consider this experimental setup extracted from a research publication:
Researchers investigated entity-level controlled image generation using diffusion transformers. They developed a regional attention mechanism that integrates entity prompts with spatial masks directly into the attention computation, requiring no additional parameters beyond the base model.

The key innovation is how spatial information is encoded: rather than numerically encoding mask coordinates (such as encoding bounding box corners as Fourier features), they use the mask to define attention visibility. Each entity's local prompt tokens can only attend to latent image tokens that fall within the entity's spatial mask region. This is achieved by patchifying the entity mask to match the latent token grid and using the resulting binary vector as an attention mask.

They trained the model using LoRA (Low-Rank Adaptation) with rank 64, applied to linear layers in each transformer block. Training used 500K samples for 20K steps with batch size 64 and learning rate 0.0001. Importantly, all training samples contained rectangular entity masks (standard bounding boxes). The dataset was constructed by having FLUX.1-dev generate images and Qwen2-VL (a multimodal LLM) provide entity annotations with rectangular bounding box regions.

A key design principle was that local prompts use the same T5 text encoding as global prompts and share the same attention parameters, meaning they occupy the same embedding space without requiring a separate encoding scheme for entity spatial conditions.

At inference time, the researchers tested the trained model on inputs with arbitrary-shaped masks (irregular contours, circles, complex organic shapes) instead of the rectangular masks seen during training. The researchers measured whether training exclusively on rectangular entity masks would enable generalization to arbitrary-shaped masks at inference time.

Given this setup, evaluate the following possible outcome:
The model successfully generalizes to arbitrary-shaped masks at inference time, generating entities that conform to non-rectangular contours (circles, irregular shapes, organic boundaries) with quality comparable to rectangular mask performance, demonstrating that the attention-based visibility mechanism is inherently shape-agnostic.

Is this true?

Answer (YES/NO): YES